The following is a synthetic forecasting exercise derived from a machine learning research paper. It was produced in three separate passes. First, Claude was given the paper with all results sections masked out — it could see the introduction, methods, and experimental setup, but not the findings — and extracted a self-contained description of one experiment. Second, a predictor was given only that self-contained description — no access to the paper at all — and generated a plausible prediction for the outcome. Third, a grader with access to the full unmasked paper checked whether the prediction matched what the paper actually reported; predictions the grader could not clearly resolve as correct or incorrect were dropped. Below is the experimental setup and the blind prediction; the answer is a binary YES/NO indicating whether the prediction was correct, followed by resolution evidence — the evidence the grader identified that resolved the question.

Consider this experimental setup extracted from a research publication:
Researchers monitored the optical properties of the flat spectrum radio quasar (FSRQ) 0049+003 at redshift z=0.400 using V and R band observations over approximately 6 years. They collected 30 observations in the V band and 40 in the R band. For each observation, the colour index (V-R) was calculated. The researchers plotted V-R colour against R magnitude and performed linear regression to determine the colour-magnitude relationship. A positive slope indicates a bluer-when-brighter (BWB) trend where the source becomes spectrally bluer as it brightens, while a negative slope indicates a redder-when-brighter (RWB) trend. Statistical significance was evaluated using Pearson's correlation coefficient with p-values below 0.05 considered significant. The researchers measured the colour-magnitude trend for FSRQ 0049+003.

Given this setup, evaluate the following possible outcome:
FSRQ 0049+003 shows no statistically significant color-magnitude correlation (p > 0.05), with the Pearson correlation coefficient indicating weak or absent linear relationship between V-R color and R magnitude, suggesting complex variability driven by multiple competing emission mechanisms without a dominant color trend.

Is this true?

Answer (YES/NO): NO